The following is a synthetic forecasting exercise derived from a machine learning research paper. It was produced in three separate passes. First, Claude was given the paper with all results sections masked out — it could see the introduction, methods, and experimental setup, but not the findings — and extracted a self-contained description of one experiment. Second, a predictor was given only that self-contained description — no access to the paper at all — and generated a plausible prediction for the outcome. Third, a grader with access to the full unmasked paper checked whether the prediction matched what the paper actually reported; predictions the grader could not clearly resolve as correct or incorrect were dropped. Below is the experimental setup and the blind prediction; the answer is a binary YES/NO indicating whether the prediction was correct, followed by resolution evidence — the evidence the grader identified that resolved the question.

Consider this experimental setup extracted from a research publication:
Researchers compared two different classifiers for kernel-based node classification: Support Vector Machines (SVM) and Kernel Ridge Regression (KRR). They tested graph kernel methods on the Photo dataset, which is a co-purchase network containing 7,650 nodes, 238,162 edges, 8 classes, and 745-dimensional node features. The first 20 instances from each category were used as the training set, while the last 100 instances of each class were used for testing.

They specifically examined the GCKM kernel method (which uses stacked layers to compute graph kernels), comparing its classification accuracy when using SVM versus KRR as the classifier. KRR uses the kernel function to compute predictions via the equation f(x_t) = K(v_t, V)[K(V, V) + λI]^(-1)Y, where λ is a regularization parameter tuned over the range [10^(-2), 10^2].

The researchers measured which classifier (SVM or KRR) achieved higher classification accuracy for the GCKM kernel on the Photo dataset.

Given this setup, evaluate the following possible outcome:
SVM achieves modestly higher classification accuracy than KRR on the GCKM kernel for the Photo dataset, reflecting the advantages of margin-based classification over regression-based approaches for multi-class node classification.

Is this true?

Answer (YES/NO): NO